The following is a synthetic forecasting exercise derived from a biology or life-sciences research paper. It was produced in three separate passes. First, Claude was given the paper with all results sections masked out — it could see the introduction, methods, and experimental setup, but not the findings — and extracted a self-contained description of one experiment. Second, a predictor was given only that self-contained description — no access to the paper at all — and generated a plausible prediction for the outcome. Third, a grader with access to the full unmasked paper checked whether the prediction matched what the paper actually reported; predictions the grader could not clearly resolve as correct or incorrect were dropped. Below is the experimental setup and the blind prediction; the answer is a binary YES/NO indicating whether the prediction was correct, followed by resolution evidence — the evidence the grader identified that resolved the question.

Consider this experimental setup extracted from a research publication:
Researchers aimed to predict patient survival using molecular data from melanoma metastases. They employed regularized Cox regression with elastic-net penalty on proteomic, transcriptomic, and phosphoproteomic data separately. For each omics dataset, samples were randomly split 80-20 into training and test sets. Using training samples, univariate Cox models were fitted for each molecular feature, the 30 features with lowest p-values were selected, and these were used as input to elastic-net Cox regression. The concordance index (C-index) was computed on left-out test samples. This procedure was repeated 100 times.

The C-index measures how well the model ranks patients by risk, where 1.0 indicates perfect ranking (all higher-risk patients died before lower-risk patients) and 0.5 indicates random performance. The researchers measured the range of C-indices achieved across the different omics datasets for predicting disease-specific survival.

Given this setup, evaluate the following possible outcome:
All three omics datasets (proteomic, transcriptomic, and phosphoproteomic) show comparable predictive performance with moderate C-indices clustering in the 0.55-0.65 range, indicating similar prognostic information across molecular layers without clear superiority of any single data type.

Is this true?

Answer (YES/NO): NO